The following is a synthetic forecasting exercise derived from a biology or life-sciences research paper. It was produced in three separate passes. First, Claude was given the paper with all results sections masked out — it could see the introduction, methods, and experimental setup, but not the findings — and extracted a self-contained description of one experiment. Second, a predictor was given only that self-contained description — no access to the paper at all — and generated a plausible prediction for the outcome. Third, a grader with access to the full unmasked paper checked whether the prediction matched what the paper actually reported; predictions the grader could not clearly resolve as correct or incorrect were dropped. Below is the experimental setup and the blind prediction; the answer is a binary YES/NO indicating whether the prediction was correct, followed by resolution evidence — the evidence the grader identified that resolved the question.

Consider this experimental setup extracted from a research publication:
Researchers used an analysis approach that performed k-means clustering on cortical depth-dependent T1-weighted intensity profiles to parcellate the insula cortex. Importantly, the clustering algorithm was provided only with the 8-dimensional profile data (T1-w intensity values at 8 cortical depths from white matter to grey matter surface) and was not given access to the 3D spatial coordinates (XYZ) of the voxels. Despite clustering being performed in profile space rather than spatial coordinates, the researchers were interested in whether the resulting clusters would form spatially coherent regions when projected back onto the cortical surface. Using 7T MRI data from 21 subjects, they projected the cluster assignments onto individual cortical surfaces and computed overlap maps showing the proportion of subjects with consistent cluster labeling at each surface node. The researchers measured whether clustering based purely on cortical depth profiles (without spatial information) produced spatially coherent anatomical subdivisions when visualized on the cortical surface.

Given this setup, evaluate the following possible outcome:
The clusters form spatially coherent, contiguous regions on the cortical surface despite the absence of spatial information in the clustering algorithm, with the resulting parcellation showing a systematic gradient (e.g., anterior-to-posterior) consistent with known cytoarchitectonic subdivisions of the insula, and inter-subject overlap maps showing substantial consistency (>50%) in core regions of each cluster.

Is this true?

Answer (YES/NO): NO